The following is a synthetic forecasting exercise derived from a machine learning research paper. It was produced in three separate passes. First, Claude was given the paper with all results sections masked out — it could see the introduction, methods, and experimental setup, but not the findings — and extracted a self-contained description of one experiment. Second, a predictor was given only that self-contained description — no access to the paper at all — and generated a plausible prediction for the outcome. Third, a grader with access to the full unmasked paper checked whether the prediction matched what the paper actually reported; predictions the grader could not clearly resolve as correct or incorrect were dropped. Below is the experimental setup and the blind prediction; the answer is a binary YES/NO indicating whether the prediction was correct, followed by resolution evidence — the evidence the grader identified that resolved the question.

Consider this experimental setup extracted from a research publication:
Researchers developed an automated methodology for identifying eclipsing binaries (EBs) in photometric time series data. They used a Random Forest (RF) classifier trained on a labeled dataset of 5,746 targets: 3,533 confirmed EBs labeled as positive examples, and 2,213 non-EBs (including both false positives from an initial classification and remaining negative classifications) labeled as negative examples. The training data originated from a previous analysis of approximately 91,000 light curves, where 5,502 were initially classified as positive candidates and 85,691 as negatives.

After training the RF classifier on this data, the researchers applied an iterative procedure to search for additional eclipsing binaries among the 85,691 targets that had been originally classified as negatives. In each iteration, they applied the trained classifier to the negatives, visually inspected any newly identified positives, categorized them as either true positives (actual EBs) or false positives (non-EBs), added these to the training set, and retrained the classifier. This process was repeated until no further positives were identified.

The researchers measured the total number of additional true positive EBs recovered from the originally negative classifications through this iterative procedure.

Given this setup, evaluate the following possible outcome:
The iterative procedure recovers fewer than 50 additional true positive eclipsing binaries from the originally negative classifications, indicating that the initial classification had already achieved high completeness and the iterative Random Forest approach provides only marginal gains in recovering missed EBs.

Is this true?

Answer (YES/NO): NO